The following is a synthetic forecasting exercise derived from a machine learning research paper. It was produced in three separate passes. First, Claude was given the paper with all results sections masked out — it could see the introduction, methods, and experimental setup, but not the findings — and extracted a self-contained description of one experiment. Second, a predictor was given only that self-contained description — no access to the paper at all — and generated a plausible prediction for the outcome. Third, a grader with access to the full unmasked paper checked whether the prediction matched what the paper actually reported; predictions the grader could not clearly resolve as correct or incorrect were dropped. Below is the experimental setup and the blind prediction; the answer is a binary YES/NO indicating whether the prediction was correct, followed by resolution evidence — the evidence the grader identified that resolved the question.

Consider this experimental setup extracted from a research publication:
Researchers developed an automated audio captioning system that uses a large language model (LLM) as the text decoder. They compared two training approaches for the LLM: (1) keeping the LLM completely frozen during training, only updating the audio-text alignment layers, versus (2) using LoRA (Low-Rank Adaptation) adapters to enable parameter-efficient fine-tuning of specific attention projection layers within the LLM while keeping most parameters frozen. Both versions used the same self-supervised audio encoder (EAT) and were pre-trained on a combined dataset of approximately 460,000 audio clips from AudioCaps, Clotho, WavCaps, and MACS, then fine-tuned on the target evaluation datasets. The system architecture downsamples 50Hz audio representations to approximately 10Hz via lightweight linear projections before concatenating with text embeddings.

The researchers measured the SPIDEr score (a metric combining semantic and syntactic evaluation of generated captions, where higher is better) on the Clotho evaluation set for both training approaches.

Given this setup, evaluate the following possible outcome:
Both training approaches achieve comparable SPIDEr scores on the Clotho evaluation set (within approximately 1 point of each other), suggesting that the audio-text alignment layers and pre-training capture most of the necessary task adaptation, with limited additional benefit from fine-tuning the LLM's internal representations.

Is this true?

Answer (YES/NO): NO